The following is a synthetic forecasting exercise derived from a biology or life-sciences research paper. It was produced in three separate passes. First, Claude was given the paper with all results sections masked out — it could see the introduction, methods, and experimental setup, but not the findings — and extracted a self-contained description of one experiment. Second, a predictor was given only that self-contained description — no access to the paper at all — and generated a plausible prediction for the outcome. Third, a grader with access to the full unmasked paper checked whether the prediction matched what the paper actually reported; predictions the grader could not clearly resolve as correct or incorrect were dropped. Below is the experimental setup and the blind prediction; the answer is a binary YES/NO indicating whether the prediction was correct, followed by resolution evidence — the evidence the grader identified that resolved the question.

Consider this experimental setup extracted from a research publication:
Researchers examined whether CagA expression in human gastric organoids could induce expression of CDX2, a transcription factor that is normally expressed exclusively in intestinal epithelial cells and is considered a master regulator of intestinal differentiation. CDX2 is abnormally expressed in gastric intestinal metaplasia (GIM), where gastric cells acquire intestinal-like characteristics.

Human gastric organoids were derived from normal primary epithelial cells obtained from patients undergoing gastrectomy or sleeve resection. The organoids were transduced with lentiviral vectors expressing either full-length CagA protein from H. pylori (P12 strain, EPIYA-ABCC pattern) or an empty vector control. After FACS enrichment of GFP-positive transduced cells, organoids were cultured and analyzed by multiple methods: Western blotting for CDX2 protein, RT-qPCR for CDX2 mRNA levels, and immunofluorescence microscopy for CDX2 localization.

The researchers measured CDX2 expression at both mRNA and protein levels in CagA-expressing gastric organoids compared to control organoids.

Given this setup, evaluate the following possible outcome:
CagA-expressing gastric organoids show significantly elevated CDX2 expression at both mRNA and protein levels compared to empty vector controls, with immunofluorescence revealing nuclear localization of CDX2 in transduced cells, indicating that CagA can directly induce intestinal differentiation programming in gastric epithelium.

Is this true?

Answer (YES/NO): YES